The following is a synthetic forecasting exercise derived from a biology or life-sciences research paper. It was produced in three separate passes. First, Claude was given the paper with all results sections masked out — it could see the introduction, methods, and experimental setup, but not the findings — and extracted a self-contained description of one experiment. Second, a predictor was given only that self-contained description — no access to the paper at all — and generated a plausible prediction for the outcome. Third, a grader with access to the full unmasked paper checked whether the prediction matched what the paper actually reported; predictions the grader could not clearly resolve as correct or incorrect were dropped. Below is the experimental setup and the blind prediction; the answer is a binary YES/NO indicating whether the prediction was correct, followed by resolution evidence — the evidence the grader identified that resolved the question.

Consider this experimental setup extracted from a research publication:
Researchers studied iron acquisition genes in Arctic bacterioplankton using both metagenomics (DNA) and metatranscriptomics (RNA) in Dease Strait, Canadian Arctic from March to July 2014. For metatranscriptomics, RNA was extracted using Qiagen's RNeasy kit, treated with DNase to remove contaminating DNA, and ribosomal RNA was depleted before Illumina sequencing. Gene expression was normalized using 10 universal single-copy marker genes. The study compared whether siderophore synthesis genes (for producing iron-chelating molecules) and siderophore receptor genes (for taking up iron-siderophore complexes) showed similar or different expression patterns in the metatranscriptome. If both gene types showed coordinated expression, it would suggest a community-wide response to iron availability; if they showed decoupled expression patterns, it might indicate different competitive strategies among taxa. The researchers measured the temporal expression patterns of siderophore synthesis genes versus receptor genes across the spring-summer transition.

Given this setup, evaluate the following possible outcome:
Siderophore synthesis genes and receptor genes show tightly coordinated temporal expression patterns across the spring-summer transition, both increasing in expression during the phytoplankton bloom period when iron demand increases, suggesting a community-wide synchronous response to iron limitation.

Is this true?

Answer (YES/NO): NO